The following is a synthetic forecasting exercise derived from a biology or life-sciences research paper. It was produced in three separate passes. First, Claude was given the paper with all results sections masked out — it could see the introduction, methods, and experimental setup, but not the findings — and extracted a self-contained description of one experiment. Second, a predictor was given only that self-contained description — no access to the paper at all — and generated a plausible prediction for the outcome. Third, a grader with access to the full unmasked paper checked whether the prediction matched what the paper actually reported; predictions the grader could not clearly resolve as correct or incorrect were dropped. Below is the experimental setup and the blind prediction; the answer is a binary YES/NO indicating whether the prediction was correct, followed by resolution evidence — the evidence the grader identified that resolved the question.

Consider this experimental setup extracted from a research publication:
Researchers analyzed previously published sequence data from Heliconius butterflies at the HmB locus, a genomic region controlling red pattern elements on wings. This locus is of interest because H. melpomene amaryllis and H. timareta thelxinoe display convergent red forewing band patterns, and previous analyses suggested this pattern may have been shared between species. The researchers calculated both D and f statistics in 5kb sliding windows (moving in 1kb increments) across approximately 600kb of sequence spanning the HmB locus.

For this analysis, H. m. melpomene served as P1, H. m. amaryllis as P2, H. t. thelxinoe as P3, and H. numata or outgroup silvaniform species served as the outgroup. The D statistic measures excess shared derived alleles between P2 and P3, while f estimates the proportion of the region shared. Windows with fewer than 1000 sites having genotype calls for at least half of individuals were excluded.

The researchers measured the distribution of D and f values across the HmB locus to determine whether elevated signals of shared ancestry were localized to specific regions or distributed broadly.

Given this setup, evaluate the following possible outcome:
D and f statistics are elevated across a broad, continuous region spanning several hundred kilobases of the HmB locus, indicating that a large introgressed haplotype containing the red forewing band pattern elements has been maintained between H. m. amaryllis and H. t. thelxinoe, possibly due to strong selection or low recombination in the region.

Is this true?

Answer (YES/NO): NO